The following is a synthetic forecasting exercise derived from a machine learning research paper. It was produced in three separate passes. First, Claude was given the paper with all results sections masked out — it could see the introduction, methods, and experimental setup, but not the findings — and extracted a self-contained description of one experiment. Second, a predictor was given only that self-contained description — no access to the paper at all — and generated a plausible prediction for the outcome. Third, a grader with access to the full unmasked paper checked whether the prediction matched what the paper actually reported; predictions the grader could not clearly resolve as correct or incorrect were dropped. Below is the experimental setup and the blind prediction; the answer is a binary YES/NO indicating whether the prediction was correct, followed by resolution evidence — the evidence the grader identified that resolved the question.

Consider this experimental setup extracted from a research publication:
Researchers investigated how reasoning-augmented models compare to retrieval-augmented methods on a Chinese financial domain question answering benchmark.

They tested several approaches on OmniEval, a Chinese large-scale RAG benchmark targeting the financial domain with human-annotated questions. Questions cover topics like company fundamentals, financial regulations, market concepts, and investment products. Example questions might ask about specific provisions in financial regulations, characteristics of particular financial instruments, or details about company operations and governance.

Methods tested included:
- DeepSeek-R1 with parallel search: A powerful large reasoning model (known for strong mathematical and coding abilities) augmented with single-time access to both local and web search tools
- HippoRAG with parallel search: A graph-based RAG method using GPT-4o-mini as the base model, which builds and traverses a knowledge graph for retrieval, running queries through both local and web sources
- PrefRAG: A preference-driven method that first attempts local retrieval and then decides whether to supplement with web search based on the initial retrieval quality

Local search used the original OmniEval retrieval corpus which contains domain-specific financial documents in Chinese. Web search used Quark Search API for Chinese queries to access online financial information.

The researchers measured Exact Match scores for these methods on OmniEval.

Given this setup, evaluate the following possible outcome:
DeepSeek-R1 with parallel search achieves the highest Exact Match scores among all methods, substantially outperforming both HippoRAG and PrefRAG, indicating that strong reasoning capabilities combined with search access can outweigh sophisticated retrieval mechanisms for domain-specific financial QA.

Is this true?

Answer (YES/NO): NO